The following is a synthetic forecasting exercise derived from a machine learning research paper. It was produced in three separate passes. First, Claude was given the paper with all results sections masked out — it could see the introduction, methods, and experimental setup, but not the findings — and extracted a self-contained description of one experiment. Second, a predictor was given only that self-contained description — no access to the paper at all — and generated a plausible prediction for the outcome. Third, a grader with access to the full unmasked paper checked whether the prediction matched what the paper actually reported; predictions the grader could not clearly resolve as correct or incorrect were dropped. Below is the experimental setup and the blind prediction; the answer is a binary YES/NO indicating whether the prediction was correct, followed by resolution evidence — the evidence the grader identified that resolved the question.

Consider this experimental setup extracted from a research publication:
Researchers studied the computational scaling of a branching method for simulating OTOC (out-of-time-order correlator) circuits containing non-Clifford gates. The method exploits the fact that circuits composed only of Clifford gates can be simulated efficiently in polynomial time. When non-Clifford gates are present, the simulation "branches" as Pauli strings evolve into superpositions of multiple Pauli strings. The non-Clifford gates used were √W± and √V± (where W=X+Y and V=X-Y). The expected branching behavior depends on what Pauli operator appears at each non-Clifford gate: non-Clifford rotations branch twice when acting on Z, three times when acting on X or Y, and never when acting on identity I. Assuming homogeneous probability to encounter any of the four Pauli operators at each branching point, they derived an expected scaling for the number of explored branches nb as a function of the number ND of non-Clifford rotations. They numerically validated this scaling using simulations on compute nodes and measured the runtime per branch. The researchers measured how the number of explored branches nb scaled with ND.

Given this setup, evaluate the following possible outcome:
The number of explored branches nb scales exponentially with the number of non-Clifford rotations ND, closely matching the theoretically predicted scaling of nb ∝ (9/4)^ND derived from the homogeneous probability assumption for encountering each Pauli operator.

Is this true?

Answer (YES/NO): NO